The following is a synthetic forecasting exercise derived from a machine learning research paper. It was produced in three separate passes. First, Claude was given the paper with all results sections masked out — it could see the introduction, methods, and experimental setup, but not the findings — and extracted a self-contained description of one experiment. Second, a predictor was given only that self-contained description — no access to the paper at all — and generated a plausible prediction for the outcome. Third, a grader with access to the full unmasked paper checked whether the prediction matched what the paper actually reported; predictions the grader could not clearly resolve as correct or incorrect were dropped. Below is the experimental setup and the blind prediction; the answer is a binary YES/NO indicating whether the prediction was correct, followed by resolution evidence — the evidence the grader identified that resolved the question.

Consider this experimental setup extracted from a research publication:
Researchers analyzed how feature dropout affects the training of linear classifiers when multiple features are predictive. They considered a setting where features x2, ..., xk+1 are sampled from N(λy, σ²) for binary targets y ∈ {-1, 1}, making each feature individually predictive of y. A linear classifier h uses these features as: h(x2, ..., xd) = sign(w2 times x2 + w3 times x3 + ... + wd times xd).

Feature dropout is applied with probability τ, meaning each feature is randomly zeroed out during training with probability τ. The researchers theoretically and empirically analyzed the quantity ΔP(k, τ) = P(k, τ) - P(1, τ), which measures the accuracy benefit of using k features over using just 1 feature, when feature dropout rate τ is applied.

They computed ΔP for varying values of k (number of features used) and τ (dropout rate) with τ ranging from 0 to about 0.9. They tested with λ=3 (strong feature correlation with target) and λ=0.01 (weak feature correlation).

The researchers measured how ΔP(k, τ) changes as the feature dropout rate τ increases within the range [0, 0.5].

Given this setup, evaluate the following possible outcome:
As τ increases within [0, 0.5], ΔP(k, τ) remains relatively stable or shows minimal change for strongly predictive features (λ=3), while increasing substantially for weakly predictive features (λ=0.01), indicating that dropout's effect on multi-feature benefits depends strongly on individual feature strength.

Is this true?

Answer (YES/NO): NO